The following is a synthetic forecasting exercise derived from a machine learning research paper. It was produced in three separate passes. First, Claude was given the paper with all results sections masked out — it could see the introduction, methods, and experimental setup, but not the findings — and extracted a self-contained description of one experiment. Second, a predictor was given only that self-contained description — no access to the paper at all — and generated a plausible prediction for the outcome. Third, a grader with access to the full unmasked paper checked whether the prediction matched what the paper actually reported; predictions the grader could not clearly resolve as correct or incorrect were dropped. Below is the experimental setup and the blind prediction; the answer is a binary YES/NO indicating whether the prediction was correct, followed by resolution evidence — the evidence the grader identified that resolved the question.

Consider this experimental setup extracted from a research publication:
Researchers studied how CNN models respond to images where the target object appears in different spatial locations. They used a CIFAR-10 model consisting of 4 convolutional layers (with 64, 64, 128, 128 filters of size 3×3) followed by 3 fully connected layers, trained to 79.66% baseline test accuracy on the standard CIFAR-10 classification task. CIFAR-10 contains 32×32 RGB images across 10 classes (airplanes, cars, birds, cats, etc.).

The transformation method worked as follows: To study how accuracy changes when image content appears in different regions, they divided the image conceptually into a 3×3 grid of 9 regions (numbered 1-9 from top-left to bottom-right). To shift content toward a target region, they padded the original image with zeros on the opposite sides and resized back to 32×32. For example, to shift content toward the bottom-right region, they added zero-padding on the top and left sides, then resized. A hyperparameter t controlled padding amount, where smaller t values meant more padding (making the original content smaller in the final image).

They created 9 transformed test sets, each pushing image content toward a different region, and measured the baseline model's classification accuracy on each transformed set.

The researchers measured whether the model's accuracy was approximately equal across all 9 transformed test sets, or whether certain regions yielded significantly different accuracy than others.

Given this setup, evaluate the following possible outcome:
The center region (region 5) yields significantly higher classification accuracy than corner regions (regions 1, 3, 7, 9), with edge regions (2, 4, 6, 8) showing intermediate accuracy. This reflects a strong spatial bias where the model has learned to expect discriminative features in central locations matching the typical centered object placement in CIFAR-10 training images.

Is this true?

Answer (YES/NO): YES